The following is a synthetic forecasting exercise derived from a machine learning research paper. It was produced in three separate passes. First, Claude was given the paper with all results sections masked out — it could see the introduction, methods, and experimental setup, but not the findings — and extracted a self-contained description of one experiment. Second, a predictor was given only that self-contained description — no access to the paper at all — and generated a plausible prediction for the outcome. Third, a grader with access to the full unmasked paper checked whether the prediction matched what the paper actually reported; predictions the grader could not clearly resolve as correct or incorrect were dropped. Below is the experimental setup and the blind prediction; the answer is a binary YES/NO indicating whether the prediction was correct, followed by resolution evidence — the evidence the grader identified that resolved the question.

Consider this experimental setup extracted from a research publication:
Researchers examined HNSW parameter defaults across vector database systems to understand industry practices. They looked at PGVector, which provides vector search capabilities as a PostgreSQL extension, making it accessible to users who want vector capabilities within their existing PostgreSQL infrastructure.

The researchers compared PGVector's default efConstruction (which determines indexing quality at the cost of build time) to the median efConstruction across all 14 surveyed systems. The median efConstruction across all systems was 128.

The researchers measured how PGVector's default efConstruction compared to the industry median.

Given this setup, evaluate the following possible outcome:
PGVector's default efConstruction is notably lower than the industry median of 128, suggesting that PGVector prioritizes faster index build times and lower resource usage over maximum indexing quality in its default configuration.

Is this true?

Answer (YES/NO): YES